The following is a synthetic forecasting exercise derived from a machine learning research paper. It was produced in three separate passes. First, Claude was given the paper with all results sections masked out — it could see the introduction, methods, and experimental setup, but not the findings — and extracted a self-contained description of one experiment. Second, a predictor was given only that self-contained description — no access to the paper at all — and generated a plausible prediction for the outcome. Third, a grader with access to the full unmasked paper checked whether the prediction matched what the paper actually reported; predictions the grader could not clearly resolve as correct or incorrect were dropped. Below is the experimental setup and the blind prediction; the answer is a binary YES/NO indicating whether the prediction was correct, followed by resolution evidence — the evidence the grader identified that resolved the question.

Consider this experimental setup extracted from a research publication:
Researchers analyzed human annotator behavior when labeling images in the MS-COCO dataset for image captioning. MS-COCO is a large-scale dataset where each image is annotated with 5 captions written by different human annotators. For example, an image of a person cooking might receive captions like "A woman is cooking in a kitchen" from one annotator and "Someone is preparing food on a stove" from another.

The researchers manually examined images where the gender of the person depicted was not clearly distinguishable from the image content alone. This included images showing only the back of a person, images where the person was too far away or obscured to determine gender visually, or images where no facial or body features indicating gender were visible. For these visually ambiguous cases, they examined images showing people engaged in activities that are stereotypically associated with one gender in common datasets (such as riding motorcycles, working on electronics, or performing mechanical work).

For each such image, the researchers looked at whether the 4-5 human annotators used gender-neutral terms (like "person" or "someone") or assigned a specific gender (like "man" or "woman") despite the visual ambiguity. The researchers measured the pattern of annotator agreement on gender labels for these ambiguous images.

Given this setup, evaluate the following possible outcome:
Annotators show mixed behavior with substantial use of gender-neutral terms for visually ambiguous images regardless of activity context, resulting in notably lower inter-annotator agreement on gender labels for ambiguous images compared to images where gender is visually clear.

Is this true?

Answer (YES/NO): NO